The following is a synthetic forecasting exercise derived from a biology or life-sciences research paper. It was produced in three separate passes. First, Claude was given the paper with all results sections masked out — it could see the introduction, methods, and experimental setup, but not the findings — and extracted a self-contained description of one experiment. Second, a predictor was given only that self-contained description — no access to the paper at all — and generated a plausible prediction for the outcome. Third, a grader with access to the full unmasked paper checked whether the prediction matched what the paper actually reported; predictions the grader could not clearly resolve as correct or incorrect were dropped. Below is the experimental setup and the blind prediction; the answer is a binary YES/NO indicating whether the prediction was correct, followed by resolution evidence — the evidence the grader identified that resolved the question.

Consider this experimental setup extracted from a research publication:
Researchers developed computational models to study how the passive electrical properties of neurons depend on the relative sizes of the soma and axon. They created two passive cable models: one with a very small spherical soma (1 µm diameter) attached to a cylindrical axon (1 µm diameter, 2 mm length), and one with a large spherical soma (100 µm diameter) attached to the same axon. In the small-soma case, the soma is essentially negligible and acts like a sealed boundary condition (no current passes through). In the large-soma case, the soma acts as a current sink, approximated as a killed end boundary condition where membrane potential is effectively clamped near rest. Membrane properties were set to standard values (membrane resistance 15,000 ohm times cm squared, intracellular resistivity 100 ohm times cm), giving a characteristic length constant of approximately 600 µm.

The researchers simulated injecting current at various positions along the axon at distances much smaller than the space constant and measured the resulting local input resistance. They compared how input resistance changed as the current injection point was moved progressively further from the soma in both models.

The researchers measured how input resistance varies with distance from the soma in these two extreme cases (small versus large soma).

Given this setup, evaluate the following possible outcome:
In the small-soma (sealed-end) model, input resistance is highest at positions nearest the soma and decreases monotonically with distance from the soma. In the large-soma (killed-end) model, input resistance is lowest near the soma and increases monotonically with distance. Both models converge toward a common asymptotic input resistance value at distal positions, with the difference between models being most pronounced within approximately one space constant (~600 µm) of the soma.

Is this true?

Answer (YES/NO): YES